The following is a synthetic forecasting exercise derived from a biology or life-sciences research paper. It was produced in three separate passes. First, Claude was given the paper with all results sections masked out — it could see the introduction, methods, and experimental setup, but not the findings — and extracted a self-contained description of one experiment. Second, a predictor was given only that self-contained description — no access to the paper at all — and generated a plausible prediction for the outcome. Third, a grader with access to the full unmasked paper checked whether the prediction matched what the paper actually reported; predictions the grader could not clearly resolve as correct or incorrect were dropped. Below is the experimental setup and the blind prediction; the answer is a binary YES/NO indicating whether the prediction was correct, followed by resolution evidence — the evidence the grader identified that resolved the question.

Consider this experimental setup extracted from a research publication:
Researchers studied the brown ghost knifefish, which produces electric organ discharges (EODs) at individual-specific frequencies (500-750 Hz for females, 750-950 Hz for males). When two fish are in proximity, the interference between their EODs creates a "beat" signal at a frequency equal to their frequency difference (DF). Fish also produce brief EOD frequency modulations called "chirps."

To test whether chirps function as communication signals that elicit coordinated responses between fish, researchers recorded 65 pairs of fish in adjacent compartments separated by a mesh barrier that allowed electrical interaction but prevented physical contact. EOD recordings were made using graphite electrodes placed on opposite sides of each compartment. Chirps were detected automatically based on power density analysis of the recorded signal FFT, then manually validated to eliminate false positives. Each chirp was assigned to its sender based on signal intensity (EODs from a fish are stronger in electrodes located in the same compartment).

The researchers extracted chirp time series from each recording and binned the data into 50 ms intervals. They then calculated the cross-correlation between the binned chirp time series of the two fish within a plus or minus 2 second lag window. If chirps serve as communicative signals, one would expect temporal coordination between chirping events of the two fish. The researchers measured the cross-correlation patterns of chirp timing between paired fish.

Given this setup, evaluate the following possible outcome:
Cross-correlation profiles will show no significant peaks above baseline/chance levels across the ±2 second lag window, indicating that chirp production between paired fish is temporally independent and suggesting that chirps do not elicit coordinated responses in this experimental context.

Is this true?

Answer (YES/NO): YES